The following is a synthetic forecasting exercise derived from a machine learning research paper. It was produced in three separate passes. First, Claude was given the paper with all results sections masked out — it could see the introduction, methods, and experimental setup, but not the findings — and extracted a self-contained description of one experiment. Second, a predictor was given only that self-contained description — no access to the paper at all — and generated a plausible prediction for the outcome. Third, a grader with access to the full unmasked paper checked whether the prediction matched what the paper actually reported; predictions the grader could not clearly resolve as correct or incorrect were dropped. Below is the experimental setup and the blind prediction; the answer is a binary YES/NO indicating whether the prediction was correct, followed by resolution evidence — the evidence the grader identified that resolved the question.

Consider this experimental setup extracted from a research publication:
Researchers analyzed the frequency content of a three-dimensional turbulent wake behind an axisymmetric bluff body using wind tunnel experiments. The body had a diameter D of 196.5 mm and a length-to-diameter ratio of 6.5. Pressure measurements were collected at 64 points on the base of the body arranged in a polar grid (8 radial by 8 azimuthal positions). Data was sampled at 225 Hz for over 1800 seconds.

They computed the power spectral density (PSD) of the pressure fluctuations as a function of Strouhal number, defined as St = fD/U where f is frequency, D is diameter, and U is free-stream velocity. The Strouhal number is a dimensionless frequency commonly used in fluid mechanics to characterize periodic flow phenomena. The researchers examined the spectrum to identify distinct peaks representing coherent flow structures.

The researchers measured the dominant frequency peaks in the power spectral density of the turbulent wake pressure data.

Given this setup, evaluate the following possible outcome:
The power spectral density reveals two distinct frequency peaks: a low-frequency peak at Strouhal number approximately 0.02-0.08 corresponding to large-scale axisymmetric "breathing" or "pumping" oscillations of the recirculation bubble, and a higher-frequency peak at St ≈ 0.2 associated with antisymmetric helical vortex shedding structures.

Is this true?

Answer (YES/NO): NO